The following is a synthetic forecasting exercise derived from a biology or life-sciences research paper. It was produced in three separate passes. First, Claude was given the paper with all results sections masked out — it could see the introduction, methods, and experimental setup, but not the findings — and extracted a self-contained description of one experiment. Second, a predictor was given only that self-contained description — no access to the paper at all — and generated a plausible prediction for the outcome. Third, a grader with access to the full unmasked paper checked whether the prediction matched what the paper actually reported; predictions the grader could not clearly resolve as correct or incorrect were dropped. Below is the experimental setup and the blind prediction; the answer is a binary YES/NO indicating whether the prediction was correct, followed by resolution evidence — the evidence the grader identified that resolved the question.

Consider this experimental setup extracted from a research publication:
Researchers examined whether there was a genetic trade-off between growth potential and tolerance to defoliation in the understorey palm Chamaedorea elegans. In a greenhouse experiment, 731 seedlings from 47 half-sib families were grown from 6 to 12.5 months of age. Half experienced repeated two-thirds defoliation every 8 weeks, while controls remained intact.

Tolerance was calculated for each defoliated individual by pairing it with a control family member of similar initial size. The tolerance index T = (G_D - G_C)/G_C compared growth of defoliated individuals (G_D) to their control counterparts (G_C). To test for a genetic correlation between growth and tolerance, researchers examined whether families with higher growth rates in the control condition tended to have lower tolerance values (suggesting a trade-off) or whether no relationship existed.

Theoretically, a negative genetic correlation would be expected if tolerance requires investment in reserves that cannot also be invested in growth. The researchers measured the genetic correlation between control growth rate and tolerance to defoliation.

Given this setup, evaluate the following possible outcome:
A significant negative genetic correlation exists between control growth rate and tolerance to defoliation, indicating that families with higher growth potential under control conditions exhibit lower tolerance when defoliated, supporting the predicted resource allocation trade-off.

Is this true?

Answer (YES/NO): NO